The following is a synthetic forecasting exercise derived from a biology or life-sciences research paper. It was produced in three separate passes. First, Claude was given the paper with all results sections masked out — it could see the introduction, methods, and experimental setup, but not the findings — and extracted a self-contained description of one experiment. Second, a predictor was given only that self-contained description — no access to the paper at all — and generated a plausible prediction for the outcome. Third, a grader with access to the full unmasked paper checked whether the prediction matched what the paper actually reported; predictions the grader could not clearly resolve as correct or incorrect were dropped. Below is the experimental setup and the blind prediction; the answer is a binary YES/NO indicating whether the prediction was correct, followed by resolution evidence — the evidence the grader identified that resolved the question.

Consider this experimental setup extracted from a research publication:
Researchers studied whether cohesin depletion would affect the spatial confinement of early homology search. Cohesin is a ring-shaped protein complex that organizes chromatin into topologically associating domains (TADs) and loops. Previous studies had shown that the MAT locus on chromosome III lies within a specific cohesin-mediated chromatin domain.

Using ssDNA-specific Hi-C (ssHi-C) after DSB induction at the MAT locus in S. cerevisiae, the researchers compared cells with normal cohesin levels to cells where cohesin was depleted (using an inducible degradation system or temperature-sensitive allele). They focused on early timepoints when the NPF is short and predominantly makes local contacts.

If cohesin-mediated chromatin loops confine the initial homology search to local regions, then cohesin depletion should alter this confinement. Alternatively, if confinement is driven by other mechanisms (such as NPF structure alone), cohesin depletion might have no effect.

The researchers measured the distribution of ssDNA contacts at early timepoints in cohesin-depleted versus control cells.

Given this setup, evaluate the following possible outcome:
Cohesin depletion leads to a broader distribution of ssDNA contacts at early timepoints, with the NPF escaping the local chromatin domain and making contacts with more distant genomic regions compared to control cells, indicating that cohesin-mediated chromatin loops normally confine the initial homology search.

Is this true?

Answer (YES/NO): YES